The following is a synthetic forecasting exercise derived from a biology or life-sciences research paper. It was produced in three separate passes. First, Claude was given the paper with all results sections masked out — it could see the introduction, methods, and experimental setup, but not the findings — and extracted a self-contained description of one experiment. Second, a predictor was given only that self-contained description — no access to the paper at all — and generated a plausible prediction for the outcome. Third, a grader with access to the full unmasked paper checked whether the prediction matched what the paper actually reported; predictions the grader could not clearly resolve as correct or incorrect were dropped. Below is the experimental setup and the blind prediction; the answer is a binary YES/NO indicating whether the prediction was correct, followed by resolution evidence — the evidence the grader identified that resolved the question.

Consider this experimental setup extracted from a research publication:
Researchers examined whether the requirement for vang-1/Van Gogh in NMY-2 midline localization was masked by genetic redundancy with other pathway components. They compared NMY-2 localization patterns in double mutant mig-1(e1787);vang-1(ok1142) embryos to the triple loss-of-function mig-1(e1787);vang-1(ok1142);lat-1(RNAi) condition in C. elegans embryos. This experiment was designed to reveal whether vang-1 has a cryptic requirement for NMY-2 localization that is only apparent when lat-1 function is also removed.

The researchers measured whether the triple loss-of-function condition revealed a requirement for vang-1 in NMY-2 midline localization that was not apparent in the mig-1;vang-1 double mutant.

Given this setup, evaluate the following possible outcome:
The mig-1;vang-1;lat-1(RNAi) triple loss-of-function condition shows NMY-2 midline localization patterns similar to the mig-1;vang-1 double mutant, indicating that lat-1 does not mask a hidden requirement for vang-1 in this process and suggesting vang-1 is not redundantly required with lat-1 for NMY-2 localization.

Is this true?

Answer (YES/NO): NO